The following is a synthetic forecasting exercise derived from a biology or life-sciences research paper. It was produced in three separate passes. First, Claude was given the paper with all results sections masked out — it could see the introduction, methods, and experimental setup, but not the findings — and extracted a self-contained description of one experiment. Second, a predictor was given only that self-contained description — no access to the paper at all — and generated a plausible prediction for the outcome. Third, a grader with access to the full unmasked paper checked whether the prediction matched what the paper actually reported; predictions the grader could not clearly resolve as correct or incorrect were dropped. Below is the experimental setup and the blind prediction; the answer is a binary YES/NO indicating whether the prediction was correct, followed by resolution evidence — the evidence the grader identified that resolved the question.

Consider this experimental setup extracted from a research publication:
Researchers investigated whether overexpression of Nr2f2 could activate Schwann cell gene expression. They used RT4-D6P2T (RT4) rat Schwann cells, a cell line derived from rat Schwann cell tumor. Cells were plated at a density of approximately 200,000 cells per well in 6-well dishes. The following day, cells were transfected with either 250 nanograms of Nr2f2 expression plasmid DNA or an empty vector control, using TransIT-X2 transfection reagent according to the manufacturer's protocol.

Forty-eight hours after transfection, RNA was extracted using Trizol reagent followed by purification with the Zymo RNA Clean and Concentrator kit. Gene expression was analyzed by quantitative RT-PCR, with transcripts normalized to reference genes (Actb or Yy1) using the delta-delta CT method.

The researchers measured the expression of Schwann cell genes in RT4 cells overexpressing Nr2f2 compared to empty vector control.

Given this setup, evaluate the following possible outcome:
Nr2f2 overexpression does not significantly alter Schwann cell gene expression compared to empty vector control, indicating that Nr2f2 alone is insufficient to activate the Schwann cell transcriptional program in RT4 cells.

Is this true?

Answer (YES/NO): NO